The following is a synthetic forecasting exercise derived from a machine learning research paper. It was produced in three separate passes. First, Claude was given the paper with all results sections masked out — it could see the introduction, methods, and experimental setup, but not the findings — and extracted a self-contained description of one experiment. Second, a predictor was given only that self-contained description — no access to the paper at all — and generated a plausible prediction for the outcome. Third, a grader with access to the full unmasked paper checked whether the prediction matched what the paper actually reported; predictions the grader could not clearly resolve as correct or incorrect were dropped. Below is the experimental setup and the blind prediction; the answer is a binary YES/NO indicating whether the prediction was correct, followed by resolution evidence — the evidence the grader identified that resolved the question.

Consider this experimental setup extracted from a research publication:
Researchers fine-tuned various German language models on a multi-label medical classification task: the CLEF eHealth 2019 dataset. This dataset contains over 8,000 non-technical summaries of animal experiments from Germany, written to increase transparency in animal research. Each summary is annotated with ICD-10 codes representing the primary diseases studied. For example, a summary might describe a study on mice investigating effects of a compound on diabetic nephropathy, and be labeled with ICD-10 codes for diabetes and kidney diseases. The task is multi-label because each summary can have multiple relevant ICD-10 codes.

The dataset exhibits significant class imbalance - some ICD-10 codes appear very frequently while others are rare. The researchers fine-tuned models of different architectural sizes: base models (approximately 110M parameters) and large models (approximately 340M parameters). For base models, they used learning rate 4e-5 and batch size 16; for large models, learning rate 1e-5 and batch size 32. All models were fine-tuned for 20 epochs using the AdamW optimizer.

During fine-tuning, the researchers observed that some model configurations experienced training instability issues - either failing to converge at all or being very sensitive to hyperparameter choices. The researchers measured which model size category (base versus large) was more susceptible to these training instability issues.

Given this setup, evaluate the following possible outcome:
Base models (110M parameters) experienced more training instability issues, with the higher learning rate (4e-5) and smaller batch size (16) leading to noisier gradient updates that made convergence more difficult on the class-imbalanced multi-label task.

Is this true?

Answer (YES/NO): NO